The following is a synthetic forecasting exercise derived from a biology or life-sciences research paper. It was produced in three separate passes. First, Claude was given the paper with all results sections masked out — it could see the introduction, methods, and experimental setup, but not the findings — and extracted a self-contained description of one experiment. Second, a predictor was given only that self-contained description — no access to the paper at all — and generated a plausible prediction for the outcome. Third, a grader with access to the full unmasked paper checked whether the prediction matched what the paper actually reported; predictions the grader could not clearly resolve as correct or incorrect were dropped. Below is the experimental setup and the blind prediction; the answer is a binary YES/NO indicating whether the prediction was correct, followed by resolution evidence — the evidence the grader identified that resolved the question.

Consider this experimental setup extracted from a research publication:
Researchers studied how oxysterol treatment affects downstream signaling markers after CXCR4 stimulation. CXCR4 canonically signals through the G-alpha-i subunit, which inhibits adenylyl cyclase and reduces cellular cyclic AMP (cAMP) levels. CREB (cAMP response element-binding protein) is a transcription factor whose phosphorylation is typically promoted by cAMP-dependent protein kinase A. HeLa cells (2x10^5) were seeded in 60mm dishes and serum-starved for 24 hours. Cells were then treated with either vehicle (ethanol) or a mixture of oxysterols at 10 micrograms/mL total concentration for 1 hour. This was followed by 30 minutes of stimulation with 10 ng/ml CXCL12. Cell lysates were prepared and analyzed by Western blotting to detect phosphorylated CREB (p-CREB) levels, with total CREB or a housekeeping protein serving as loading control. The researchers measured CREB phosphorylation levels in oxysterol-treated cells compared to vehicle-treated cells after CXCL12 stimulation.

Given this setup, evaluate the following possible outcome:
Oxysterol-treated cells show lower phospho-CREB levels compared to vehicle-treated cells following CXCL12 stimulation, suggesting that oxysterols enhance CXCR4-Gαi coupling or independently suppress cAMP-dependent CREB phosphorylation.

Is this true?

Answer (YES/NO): NO